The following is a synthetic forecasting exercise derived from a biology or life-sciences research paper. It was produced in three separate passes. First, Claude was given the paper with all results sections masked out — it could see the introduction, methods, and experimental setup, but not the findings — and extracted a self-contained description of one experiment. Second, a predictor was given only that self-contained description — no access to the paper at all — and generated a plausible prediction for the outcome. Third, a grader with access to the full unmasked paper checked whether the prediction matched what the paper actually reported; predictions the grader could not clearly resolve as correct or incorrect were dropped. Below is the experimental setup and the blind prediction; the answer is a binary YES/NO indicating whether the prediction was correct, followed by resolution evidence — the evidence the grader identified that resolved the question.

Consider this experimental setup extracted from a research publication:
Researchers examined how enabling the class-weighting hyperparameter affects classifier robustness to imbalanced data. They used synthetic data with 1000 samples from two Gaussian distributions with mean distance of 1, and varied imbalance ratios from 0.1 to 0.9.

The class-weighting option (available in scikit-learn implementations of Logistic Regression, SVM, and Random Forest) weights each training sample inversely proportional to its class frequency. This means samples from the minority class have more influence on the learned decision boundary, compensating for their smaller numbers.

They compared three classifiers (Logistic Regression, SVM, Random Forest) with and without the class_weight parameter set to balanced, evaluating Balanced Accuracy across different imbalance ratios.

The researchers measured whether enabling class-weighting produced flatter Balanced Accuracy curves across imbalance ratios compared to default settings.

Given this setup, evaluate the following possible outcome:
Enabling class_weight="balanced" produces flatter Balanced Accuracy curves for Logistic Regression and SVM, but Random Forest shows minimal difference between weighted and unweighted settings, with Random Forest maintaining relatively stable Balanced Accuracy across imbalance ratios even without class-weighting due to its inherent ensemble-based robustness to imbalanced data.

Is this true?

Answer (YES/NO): NO